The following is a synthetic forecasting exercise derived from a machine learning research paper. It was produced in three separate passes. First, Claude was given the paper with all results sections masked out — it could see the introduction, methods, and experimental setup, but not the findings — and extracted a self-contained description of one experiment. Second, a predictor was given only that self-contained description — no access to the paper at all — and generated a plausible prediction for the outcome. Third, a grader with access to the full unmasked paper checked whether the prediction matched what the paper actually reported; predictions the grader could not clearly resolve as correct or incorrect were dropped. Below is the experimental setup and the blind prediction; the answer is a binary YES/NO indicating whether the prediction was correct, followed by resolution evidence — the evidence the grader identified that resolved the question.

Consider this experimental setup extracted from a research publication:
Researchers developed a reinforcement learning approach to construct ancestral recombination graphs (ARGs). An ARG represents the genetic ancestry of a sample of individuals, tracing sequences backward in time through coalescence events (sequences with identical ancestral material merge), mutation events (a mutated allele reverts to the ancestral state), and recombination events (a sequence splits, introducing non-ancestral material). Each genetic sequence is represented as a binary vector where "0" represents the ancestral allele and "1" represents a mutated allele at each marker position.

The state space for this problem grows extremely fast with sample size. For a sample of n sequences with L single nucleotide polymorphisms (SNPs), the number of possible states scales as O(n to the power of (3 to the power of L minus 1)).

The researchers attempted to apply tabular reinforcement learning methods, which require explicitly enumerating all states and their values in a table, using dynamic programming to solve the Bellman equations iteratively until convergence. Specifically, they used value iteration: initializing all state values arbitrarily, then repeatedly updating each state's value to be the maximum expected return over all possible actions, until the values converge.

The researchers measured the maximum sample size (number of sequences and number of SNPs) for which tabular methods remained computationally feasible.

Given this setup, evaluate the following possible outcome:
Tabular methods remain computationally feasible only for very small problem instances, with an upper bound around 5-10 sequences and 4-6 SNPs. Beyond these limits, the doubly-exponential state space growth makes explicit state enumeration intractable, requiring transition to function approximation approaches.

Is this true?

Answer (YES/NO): NO